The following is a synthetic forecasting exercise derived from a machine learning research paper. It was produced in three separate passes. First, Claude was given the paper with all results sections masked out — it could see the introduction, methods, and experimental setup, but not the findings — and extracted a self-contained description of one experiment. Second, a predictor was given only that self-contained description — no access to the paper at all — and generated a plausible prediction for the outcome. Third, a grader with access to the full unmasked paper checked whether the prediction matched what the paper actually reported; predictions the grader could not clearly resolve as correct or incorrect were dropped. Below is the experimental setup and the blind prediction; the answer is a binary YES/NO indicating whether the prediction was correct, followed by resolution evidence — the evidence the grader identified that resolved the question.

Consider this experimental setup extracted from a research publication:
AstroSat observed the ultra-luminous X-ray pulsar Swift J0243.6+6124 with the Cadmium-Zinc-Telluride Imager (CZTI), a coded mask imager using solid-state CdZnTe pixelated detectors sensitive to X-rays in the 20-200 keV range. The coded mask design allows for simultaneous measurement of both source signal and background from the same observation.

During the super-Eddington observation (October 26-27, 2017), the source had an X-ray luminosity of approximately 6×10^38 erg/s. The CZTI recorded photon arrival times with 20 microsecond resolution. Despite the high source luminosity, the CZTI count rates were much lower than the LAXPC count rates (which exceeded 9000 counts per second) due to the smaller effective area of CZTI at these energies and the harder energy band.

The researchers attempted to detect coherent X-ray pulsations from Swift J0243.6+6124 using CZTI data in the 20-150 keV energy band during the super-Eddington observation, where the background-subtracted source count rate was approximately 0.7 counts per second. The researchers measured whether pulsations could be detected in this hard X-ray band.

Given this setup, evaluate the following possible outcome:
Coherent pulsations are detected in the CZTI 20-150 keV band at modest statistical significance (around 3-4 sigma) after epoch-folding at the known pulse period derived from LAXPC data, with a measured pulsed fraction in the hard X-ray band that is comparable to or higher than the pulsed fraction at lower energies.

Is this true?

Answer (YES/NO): NO